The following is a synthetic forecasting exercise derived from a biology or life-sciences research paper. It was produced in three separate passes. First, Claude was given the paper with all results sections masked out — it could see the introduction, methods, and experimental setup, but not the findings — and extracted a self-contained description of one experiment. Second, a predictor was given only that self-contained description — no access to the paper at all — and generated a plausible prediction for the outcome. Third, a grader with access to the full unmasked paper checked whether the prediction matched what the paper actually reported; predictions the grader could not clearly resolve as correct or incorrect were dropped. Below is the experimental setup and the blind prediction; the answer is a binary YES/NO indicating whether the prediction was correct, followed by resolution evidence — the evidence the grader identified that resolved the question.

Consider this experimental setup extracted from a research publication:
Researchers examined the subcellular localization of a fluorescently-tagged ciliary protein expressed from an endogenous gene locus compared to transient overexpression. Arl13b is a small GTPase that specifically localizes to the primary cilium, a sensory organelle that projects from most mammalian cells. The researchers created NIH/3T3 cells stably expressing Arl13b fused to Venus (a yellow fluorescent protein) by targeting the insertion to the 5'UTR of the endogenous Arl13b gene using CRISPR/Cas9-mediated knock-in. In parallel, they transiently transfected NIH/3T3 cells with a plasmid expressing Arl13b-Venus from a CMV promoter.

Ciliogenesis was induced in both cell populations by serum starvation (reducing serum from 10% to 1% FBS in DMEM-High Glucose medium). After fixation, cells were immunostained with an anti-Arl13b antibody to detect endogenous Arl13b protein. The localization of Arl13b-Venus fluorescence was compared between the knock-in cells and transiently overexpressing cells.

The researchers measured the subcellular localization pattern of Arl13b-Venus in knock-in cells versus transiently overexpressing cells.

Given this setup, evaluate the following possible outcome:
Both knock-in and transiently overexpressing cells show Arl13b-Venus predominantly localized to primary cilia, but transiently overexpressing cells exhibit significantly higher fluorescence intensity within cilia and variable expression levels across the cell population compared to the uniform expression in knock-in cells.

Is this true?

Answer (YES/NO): NO